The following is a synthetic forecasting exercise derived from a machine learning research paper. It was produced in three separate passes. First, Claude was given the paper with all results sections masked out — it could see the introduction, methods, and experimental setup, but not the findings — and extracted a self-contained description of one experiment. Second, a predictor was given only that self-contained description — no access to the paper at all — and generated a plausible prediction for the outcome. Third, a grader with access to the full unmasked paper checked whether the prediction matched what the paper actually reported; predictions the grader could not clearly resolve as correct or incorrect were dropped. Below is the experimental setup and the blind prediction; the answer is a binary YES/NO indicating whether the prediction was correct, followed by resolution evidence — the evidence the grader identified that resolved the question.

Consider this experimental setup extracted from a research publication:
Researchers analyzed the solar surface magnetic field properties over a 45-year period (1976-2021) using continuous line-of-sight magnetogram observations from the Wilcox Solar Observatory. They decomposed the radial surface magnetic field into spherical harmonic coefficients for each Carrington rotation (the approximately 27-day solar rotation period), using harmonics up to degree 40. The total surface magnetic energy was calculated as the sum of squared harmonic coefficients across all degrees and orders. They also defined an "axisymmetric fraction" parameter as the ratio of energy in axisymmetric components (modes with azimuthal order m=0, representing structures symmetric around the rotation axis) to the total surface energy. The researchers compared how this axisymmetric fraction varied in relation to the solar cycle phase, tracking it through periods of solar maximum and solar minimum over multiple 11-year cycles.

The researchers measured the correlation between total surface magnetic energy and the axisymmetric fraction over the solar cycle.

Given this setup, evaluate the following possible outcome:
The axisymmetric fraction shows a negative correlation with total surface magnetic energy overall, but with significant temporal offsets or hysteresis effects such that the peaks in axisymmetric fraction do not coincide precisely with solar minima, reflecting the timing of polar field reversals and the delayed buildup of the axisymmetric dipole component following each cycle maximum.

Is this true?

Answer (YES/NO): NO